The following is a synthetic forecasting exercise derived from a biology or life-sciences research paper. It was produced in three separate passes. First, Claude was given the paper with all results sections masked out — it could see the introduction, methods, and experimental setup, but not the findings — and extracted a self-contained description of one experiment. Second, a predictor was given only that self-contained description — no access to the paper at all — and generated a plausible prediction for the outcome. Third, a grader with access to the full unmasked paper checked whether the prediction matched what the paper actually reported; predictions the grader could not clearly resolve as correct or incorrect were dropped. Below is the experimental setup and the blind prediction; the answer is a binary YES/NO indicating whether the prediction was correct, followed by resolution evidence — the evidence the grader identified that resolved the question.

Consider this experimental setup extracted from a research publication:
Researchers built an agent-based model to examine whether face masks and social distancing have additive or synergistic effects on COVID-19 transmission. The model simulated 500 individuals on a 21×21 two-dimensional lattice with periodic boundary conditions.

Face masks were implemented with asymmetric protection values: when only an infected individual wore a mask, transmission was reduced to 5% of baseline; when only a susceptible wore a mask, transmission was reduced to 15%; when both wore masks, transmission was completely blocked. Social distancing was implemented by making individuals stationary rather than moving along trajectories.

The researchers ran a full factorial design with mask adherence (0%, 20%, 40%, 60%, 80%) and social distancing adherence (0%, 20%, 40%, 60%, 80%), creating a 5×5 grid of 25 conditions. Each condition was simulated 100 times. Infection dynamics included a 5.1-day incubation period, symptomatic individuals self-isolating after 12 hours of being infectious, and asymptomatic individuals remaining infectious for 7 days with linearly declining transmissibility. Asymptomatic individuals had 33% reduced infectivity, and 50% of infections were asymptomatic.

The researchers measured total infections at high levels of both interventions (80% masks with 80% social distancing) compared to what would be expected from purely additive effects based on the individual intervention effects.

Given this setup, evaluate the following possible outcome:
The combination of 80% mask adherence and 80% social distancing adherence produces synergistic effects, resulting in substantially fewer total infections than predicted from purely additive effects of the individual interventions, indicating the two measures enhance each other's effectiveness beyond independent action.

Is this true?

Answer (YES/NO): YES